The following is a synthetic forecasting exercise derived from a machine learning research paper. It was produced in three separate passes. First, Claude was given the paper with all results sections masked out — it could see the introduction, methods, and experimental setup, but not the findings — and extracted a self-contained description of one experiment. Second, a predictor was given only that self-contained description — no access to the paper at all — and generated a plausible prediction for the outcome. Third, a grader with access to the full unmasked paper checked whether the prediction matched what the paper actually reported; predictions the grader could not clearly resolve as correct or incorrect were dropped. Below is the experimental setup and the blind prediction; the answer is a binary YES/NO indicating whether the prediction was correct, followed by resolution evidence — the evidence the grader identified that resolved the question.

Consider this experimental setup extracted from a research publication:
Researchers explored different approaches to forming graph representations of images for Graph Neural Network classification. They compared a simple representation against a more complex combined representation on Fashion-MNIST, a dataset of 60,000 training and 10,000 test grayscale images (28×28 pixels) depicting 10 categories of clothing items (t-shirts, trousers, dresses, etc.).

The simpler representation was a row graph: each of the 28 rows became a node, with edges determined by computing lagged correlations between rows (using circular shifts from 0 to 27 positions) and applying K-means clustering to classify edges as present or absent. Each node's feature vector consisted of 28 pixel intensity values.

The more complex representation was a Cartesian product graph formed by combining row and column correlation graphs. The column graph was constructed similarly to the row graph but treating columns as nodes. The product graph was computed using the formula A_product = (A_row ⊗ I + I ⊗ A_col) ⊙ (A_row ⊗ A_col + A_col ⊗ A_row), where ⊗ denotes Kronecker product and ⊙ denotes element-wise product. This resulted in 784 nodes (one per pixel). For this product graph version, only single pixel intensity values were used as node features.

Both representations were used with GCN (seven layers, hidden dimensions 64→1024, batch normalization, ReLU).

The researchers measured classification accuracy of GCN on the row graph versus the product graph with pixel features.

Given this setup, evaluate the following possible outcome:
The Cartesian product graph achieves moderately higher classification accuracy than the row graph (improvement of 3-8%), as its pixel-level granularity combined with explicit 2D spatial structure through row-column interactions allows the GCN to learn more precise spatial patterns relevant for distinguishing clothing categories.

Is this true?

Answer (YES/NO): NO